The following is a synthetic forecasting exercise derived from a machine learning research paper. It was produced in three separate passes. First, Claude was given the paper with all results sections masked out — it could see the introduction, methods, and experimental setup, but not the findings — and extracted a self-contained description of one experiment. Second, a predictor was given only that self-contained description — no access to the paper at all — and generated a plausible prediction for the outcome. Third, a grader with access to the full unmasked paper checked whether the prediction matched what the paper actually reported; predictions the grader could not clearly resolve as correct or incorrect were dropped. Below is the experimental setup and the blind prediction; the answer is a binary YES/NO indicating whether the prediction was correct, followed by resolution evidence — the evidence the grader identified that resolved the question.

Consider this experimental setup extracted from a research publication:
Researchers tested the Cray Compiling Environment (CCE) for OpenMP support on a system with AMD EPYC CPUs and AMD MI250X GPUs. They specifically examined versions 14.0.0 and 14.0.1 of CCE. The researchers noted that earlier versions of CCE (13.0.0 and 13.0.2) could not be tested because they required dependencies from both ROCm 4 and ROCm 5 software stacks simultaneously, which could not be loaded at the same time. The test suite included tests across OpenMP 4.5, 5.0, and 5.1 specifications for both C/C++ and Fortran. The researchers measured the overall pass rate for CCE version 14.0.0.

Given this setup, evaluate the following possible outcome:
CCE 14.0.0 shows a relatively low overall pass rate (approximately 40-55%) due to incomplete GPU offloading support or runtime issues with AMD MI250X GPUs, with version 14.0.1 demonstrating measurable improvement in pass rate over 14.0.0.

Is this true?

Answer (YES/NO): NO